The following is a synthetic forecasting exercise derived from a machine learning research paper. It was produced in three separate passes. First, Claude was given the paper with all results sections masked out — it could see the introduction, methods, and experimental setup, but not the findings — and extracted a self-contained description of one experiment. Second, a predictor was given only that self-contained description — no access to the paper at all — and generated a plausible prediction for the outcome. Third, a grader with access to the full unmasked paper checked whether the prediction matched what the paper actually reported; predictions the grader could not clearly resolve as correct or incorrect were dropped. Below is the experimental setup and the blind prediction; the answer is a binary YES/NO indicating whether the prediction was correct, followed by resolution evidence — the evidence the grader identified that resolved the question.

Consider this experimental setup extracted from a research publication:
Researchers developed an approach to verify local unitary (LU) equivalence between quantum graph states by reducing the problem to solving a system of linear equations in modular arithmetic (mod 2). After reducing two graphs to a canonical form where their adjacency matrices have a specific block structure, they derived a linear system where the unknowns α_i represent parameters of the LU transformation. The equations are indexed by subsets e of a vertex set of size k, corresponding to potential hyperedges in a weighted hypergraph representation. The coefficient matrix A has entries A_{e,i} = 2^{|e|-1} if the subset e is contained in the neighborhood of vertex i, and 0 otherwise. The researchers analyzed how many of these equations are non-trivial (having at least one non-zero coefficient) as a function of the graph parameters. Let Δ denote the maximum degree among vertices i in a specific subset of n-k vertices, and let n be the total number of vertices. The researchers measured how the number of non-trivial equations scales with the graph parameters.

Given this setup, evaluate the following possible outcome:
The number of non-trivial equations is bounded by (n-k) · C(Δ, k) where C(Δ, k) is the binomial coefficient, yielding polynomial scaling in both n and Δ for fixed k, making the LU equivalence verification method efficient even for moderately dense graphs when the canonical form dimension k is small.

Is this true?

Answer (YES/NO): NO